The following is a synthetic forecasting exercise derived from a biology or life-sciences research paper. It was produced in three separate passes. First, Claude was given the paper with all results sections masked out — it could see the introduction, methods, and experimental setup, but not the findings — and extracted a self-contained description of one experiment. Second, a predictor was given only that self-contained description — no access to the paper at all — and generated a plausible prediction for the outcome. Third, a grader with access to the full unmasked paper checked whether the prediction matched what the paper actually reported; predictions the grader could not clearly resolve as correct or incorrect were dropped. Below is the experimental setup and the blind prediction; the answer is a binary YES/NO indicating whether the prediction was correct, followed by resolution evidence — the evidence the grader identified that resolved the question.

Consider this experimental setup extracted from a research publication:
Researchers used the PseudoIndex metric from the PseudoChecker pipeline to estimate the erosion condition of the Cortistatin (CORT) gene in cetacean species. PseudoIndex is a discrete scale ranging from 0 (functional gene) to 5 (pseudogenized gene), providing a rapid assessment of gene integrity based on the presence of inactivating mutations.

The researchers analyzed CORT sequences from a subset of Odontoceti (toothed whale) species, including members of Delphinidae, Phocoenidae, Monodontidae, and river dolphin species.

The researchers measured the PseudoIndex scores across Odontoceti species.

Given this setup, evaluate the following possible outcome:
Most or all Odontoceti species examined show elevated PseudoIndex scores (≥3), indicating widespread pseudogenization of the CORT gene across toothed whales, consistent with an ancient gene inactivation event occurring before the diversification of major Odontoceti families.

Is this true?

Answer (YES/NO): NO